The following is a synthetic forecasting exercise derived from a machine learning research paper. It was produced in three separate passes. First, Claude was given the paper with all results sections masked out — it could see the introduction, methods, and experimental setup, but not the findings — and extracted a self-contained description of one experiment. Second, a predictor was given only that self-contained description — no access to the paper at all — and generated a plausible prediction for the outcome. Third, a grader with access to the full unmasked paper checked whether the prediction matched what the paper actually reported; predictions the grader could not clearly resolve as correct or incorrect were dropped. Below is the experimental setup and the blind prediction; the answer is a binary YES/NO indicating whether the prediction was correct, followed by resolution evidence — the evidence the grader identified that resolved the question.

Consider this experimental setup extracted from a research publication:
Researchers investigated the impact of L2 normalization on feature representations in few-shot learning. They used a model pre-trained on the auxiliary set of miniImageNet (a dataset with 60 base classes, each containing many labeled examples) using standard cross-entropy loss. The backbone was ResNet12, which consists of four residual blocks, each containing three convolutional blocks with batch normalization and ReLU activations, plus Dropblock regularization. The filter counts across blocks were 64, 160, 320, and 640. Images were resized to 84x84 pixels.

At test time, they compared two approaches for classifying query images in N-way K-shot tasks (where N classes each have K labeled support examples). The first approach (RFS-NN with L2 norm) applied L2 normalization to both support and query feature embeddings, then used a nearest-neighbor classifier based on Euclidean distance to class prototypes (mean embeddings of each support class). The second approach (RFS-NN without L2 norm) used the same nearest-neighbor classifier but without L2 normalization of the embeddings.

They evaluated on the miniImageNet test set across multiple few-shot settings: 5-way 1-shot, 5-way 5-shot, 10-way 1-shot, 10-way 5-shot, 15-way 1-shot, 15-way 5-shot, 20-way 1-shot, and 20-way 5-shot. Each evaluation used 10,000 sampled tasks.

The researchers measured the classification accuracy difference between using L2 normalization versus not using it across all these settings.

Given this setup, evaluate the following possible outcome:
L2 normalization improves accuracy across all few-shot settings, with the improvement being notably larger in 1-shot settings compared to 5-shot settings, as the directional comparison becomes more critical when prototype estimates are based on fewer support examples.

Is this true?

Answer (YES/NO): YES